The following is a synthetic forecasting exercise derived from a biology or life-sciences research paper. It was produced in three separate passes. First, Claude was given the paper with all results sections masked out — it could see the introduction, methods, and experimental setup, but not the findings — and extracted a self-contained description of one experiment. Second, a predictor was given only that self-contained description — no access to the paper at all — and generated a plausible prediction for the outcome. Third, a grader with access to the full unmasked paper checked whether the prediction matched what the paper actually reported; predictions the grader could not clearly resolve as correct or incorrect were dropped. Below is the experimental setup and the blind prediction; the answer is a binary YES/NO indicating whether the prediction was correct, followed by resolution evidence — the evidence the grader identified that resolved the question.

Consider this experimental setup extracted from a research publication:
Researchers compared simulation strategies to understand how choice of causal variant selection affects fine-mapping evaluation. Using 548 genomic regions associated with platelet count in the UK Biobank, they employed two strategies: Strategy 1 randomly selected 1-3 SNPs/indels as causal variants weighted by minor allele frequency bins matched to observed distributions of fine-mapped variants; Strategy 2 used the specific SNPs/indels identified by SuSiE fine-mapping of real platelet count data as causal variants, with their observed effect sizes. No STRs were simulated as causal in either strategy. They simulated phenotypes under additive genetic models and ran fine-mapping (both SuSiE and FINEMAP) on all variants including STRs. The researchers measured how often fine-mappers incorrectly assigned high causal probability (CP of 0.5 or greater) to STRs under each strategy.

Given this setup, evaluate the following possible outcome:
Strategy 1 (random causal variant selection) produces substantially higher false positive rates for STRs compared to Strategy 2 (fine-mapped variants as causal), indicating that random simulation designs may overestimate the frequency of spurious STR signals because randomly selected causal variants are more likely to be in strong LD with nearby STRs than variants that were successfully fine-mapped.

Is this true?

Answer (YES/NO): NO